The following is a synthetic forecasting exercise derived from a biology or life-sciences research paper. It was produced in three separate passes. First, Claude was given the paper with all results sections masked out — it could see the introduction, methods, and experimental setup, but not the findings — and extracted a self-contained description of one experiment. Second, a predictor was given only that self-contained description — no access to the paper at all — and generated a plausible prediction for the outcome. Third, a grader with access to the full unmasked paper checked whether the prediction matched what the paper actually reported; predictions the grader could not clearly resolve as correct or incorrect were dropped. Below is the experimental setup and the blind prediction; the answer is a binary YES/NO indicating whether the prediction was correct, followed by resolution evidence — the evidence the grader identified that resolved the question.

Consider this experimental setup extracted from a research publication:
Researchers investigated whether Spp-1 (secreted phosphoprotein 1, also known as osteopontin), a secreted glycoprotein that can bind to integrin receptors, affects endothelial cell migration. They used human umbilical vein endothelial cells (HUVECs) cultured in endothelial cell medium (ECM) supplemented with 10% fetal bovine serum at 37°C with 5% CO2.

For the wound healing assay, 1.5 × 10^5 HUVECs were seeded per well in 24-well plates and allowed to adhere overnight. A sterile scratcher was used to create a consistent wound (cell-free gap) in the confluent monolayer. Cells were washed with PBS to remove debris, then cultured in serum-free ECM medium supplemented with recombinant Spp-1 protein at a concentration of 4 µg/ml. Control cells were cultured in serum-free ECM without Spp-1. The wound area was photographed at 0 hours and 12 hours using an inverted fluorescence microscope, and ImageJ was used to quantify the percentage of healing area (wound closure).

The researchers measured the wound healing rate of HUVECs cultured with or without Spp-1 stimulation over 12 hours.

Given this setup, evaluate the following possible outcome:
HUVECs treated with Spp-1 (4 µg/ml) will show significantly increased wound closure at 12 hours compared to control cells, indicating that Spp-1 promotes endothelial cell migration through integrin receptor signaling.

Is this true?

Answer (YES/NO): YES